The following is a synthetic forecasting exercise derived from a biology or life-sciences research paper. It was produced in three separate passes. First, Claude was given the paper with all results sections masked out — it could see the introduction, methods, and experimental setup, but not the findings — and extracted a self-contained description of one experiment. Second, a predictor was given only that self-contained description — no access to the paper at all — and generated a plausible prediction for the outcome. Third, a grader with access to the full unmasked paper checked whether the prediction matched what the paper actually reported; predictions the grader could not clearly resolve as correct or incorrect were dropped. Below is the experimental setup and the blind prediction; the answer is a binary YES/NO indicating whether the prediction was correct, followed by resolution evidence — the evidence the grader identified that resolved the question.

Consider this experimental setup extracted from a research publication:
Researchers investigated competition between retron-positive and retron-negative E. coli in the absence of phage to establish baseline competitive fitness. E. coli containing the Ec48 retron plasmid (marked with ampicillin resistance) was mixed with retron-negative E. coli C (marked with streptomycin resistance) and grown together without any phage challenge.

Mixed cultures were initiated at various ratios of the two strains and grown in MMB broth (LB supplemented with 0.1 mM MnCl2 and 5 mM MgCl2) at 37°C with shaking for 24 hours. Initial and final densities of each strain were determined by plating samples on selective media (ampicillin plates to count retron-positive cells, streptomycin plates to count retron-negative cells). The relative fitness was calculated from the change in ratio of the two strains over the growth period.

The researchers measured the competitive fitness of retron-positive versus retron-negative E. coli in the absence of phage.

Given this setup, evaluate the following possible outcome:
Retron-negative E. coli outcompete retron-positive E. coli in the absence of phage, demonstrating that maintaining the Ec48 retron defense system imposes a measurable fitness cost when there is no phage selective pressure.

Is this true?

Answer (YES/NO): NO